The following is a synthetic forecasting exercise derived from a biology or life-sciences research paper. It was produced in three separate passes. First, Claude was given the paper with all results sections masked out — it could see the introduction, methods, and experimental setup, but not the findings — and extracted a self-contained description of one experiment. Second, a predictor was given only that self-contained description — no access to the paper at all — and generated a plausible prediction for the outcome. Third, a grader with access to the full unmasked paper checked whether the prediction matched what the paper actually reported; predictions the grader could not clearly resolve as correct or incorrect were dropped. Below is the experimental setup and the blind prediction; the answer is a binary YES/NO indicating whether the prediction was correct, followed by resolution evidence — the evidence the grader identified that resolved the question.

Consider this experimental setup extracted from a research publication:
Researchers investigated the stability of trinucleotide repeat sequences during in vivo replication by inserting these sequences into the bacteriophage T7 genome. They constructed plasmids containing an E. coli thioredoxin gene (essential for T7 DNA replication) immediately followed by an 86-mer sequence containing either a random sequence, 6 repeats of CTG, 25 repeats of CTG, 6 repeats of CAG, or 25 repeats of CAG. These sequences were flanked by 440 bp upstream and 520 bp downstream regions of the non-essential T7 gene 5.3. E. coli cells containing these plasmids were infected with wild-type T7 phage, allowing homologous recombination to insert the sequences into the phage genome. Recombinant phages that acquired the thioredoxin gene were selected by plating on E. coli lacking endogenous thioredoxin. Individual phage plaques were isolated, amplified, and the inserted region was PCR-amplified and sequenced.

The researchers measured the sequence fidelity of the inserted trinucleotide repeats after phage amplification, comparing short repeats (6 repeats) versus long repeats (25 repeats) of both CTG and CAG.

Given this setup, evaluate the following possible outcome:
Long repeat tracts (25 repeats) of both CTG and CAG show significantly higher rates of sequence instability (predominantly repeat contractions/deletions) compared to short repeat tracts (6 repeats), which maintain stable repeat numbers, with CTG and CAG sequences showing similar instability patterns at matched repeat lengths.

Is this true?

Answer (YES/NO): YES